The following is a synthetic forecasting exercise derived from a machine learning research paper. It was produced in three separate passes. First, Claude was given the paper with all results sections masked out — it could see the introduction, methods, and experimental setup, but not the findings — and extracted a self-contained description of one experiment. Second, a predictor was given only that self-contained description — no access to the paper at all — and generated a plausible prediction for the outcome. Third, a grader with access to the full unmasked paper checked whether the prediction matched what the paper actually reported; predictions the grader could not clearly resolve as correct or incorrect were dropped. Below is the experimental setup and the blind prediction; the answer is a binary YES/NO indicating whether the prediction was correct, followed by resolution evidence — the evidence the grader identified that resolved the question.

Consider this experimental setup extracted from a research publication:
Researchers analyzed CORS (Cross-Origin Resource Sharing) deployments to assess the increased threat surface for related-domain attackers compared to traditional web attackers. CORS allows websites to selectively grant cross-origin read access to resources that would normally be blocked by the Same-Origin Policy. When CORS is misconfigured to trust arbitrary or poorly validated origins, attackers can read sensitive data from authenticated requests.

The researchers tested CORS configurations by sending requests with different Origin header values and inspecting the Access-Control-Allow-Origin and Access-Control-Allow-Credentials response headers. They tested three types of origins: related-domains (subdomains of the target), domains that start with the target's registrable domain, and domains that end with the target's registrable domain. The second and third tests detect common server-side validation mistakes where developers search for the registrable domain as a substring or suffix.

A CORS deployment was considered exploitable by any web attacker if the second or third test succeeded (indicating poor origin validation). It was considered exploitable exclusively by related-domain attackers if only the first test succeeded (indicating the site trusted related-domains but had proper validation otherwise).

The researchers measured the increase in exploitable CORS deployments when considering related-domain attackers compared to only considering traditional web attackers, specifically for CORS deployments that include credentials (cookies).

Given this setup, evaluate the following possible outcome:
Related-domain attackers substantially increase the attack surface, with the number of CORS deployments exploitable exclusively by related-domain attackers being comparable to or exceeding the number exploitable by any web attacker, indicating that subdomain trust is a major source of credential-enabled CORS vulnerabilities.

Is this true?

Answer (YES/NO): NO